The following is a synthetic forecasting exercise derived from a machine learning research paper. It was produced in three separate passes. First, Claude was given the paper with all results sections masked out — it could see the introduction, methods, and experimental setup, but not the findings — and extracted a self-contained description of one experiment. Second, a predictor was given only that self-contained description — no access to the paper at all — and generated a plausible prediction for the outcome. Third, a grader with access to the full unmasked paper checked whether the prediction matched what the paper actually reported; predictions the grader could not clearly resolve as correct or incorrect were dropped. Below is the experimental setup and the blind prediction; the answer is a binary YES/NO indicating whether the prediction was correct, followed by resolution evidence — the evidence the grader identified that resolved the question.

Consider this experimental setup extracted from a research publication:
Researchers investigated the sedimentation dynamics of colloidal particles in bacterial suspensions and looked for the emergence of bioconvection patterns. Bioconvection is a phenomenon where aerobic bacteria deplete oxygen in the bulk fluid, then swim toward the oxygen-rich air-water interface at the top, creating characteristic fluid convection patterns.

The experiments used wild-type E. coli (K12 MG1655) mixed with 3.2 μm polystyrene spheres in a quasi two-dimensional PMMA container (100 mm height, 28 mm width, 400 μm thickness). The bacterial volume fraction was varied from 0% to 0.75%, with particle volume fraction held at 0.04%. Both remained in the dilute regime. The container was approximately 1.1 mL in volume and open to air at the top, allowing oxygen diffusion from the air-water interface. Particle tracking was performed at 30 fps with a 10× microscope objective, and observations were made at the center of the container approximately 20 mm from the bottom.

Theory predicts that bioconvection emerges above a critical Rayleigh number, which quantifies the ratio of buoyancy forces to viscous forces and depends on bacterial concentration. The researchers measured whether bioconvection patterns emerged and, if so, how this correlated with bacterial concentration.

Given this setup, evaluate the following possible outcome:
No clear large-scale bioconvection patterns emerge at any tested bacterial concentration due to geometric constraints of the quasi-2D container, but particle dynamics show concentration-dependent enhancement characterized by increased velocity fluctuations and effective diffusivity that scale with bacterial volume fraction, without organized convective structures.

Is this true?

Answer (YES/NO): NO